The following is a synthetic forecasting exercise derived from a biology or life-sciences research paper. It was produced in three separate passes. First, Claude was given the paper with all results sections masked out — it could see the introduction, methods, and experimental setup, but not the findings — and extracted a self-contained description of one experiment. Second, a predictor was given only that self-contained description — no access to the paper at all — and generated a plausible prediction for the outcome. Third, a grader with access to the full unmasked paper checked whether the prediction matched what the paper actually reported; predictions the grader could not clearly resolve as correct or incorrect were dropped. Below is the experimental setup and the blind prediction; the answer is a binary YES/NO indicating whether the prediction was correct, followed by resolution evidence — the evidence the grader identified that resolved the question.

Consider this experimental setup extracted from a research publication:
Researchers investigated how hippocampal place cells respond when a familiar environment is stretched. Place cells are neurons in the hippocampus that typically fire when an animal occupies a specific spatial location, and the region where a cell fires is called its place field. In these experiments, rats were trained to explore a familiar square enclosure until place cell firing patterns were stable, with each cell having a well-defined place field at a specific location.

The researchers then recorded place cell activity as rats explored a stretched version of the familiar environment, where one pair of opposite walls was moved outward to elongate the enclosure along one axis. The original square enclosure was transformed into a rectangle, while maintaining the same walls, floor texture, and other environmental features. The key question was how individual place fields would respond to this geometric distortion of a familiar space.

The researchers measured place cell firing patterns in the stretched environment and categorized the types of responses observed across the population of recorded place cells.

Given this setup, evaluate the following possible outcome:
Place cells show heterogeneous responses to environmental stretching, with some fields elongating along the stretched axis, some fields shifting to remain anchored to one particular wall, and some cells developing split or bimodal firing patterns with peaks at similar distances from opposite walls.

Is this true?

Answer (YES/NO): YES